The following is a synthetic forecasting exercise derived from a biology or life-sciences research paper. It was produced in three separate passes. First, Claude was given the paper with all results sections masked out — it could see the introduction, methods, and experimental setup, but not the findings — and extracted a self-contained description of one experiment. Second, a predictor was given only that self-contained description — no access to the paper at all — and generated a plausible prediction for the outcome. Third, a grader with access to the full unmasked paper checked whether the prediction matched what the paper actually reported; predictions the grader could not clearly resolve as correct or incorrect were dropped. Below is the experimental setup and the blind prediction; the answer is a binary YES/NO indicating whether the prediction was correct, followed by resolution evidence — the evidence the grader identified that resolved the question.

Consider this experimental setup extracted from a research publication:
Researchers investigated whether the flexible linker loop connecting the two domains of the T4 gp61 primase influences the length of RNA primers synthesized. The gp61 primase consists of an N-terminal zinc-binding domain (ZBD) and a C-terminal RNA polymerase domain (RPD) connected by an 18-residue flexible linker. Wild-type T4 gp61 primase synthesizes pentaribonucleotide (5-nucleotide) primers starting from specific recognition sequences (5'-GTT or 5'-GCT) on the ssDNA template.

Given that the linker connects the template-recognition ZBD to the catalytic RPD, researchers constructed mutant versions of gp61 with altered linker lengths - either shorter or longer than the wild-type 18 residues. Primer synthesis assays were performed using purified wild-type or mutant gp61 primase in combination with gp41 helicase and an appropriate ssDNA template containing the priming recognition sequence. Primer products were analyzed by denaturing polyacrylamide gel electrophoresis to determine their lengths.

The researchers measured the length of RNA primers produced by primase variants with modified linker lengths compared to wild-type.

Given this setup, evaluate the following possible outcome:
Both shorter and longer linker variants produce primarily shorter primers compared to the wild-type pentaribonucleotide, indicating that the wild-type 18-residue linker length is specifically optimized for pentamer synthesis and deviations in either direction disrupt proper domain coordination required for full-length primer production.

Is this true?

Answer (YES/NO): NO